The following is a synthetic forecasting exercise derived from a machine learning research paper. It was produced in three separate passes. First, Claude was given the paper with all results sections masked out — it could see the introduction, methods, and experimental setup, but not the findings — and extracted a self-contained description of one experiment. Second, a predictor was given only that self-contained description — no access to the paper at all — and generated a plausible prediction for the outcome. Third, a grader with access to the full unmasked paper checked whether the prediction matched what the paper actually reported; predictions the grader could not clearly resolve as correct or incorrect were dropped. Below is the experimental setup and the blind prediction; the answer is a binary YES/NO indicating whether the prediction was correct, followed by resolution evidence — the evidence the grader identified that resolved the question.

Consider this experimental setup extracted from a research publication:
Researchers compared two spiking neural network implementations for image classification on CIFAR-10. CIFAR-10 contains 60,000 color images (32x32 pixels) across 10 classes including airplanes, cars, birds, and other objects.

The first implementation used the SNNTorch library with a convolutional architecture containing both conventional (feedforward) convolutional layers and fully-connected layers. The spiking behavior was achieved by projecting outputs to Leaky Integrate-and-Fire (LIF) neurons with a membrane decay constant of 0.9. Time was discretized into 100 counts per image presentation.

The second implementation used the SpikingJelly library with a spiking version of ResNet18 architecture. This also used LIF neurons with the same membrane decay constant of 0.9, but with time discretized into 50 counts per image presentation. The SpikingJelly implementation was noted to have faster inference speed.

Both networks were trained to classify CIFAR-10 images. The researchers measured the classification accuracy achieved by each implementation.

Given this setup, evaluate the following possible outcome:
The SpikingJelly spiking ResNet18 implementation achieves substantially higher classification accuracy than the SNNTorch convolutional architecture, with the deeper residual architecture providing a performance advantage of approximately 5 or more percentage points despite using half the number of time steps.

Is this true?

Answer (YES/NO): YES